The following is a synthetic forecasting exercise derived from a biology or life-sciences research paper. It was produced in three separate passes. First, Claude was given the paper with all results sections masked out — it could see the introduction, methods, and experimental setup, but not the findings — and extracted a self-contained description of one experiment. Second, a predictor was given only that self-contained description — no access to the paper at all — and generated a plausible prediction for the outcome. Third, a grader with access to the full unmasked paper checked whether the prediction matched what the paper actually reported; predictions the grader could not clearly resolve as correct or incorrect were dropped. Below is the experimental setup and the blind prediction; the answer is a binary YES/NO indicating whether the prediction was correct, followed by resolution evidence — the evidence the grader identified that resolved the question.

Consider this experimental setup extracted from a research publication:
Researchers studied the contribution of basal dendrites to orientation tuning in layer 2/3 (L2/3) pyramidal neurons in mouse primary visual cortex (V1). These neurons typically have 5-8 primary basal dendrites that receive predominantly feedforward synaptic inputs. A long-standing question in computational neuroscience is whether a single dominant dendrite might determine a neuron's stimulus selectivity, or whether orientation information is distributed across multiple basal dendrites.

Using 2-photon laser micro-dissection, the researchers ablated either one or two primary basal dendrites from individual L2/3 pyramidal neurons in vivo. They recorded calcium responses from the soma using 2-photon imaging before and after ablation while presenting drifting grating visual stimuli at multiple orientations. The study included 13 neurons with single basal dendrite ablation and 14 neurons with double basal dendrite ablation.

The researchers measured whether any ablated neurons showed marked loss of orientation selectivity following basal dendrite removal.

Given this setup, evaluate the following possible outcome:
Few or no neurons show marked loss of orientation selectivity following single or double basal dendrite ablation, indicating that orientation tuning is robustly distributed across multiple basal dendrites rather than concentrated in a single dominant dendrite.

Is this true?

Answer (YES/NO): YES